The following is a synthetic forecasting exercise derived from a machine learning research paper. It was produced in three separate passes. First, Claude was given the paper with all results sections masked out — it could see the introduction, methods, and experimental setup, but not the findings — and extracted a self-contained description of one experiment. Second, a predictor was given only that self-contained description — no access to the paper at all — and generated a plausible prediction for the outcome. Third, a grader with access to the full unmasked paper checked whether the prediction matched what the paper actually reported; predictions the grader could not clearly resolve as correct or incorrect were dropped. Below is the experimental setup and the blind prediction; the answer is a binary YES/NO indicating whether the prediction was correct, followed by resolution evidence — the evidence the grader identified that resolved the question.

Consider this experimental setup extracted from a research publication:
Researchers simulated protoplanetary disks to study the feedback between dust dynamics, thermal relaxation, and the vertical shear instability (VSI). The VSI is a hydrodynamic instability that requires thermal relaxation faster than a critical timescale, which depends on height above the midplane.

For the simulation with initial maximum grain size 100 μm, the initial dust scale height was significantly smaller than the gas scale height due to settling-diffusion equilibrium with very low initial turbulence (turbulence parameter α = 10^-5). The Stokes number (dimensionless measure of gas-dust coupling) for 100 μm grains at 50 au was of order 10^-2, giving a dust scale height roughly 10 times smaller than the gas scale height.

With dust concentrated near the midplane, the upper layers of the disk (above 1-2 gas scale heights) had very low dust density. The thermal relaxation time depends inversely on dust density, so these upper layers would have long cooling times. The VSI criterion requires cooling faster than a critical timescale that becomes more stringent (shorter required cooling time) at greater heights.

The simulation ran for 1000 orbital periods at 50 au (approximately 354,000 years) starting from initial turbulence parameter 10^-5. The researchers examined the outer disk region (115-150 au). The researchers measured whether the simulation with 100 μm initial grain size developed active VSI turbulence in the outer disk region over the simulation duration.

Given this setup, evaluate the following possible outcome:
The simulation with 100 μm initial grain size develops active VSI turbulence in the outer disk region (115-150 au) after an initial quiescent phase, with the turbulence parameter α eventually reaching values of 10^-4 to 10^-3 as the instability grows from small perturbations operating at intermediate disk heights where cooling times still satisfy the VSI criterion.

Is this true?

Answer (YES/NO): NO